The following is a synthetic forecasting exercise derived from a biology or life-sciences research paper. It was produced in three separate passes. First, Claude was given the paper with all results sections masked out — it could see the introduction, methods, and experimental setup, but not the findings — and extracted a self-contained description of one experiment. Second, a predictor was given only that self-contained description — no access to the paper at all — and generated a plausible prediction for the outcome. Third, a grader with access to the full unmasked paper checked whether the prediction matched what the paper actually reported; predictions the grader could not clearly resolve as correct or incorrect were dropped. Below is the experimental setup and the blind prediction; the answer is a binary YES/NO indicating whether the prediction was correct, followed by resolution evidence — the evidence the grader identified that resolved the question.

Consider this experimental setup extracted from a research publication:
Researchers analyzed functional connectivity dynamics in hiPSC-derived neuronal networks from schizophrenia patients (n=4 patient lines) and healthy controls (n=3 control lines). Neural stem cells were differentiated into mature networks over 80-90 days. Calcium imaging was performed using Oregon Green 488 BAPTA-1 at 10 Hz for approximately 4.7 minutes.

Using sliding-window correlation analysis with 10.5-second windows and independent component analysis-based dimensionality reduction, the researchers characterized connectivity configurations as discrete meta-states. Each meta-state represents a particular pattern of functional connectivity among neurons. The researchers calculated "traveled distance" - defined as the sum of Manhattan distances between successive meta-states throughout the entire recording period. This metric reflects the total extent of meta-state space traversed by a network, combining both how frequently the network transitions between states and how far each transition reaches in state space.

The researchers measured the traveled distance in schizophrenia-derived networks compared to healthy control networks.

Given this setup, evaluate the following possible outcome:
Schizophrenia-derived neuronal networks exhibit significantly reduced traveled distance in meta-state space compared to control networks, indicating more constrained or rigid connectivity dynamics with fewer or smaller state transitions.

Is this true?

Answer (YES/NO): YES